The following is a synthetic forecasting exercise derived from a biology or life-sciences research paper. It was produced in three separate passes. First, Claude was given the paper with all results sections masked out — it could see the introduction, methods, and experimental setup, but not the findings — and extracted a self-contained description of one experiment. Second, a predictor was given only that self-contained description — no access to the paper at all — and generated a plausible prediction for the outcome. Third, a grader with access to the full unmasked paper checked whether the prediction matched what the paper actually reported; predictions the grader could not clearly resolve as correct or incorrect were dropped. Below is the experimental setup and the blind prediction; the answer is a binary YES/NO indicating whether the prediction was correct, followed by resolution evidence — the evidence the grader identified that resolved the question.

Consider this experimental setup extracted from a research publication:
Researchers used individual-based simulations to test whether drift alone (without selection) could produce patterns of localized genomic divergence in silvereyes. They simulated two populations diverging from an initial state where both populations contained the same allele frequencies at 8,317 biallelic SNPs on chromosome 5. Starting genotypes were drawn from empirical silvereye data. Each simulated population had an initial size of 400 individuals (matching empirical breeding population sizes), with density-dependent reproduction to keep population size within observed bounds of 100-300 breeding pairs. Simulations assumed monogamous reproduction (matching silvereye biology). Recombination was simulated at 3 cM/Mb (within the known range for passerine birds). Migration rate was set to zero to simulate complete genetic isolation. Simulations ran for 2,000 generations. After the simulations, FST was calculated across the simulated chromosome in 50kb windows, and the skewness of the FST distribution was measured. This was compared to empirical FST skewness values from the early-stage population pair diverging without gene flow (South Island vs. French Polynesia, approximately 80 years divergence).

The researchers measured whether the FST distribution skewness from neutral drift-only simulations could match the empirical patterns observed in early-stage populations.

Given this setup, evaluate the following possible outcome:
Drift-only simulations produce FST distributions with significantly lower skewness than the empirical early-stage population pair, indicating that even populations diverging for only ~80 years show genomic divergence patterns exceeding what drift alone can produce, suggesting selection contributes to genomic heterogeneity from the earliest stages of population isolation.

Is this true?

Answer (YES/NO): NO